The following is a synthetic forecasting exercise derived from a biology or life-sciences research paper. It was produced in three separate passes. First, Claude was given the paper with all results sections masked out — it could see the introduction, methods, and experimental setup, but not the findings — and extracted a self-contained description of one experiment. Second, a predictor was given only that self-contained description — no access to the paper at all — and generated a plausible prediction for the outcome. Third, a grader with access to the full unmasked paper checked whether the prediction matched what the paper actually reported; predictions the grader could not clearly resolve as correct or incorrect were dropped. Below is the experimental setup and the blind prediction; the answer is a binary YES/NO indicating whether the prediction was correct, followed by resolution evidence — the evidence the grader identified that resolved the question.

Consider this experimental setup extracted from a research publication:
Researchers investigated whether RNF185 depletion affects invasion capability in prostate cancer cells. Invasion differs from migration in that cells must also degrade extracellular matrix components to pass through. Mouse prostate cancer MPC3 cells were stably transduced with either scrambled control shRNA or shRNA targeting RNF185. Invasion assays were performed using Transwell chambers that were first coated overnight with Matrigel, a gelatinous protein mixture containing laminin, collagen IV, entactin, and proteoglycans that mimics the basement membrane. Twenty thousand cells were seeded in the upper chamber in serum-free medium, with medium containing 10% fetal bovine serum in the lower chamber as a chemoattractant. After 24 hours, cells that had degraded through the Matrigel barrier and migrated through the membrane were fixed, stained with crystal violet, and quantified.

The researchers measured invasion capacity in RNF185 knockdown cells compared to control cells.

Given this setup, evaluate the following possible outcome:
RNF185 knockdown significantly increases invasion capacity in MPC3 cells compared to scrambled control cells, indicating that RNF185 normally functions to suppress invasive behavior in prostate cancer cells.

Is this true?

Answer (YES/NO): YES